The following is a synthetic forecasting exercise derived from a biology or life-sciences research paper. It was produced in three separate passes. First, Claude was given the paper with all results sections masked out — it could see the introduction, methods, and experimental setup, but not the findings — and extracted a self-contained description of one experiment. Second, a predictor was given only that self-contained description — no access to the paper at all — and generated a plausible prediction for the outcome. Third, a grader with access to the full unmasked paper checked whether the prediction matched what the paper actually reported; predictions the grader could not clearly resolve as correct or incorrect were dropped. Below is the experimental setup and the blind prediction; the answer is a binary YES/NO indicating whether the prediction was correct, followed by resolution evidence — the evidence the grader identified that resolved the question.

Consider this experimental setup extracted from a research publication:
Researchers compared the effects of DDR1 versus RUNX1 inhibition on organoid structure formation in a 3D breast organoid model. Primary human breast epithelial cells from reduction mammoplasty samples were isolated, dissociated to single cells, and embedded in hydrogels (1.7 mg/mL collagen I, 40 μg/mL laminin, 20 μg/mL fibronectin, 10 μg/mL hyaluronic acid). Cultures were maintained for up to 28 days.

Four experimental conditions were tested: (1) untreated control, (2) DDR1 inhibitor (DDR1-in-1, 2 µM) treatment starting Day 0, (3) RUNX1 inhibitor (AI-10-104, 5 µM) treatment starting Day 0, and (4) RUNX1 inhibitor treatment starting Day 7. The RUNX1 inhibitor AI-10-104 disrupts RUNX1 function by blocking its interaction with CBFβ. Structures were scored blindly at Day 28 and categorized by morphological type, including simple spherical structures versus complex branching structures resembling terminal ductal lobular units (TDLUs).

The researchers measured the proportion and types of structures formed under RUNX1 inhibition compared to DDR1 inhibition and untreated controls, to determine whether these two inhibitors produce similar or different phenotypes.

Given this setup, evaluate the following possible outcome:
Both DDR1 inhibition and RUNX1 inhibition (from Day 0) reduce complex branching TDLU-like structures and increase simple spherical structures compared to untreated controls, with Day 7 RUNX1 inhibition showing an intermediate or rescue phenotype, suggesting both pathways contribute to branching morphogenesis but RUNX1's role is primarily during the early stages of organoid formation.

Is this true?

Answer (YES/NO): NO